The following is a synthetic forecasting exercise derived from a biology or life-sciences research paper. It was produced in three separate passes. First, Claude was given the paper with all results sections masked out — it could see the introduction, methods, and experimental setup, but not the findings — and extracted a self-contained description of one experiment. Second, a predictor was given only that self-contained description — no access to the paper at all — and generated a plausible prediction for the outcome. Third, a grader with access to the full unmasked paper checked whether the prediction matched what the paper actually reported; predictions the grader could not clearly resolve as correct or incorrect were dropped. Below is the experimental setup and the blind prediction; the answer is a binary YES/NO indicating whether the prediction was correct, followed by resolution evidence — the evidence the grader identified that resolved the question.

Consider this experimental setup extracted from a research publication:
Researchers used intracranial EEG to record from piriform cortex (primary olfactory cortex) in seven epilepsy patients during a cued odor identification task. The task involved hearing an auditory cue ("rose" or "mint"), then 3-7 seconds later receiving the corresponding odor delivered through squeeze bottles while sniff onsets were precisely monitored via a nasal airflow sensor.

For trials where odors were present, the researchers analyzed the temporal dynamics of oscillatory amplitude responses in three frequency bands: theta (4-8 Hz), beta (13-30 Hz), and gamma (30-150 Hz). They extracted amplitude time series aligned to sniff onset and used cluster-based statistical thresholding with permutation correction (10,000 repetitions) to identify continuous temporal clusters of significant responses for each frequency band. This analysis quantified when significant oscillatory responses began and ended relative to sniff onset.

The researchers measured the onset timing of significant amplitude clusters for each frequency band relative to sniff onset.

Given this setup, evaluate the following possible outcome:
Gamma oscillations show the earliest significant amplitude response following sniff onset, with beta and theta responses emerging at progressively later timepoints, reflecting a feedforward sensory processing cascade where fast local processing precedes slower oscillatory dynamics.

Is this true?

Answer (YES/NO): NO